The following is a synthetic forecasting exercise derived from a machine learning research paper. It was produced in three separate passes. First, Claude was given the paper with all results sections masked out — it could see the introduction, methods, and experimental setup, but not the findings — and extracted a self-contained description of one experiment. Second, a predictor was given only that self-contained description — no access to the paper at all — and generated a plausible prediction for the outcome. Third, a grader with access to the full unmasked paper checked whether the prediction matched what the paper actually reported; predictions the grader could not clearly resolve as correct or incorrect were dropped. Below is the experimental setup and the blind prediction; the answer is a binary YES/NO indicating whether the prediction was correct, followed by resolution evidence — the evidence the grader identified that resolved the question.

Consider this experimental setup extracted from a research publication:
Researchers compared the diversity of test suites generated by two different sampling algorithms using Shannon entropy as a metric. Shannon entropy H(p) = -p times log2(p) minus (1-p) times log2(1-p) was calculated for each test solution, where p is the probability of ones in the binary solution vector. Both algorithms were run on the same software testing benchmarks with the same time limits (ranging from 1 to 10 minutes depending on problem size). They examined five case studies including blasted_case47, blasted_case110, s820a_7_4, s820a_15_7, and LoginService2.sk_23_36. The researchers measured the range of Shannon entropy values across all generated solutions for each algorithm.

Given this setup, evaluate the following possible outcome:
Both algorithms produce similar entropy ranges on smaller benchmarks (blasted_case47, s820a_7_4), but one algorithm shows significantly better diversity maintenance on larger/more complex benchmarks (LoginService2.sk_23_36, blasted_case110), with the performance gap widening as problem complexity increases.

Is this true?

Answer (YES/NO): NO